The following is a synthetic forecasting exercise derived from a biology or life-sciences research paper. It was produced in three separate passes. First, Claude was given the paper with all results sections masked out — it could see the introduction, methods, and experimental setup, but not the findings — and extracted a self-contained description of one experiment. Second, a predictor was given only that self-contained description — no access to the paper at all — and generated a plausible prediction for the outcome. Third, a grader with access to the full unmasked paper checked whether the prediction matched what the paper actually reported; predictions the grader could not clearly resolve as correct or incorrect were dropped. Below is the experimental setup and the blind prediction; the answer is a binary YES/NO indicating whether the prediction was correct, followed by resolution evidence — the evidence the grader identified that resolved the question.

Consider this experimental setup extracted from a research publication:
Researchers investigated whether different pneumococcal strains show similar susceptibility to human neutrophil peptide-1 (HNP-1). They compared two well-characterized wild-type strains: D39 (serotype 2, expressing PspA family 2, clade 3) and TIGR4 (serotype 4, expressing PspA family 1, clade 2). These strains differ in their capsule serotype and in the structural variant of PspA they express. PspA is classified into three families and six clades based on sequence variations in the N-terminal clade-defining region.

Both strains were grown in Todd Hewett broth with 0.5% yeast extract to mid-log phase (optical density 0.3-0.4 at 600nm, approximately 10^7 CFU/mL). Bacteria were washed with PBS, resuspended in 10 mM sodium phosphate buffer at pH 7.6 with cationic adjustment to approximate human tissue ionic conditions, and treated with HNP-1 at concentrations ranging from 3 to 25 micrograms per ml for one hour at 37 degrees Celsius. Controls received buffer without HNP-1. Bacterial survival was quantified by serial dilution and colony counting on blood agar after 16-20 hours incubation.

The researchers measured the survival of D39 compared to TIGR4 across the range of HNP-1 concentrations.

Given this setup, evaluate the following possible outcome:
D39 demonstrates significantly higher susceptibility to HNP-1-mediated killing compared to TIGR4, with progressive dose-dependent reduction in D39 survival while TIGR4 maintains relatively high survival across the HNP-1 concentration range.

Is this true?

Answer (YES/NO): NO